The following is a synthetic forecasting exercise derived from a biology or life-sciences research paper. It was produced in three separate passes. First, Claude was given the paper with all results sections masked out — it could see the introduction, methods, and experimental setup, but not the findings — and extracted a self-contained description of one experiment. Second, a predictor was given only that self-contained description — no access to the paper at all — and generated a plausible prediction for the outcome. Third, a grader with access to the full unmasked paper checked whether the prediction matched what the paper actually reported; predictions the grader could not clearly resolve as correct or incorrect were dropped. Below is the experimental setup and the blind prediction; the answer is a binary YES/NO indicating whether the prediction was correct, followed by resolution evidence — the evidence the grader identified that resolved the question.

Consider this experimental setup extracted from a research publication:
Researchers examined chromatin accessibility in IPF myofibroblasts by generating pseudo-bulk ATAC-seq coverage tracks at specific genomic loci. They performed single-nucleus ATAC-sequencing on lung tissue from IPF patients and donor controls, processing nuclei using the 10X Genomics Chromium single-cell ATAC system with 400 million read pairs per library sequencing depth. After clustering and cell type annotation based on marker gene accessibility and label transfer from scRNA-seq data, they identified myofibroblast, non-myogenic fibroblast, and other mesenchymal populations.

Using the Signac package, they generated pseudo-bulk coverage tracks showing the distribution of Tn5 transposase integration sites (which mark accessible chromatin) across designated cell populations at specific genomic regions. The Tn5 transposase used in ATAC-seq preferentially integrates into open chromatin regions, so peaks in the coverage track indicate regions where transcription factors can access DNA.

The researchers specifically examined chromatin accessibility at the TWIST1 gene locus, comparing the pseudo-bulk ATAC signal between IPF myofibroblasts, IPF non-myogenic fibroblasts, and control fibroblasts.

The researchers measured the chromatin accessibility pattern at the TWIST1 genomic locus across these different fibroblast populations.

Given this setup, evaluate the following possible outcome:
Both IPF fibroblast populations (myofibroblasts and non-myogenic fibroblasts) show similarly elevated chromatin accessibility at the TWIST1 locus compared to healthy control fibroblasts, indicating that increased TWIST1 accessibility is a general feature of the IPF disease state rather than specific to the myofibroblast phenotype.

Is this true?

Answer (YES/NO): NO